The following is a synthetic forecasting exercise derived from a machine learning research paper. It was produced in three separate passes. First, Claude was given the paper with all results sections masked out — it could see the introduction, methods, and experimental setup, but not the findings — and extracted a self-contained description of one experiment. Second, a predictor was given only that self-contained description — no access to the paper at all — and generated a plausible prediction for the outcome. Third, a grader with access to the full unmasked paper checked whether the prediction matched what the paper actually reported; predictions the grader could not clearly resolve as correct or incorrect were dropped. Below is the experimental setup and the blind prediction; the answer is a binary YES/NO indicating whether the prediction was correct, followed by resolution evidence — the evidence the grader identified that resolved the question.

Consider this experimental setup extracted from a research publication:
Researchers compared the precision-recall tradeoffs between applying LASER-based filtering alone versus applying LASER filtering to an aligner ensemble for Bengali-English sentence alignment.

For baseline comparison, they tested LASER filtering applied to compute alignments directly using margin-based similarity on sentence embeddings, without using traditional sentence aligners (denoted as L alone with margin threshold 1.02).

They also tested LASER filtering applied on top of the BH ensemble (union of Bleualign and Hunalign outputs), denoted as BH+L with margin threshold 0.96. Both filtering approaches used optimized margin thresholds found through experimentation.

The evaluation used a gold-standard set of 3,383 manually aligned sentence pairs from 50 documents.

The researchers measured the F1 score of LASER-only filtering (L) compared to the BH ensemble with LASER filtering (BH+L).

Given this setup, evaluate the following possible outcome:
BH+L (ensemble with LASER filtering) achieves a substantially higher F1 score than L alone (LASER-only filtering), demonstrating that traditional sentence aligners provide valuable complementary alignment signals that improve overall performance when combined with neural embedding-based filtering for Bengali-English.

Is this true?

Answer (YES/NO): YES